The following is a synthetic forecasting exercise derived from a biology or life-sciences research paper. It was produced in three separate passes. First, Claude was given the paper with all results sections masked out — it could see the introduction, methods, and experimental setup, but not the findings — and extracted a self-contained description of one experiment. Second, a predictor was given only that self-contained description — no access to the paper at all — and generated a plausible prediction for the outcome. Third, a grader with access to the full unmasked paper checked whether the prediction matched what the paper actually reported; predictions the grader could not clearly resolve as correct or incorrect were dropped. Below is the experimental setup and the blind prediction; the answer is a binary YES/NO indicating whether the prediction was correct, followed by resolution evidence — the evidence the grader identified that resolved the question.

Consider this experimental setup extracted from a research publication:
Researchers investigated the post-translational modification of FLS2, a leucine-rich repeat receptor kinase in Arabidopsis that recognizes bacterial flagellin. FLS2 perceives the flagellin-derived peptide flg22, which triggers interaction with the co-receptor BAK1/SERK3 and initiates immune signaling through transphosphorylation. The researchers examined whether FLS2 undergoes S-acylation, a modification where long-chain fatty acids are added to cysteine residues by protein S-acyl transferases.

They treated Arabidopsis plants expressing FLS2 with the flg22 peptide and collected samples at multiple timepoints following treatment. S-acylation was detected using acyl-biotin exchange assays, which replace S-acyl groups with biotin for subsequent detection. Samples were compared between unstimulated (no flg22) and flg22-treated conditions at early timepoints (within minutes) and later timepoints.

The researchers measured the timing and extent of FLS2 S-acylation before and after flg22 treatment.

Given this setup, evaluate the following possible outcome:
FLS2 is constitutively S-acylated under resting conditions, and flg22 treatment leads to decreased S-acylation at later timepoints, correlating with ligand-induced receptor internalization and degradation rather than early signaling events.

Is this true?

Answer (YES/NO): NO